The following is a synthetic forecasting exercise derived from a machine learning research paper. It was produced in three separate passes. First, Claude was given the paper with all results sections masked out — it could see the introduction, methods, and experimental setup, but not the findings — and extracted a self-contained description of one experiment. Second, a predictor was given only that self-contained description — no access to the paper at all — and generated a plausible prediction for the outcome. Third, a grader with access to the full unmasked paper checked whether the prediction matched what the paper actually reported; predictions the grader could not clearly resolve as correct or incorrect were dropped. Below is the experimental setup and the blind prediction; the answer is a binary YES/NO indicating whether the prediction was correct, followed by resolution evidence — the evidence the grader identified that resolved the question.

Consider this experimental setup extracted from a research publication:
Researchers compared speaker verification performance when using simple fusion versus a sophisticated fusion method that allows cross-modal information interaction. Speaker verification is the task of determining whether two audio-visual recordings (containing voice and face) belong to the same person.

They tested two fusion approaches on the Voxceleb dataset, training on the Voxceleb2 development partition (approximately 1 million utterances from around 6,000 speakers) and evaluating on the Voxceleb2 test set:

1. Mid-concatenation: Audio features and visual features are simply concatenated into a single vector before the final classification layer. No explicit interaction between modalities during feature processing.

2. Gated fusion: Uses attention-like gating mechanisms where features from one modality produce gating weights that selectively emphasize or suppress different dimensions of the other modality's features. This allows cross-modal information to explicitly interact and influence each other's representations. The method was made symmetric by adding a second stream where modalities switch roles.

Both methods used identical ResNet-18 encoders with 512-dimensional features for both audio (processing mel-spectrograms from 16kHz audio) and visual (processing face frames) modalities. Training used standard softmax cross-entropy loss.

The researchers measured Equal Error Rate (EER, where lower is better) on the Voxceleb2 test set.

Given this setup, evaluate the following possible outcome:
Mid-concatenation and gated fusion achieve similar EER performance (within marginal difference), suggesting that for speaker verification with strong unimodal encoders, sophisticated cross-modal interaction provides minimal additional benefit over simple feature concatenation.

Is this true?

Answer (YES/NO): NO